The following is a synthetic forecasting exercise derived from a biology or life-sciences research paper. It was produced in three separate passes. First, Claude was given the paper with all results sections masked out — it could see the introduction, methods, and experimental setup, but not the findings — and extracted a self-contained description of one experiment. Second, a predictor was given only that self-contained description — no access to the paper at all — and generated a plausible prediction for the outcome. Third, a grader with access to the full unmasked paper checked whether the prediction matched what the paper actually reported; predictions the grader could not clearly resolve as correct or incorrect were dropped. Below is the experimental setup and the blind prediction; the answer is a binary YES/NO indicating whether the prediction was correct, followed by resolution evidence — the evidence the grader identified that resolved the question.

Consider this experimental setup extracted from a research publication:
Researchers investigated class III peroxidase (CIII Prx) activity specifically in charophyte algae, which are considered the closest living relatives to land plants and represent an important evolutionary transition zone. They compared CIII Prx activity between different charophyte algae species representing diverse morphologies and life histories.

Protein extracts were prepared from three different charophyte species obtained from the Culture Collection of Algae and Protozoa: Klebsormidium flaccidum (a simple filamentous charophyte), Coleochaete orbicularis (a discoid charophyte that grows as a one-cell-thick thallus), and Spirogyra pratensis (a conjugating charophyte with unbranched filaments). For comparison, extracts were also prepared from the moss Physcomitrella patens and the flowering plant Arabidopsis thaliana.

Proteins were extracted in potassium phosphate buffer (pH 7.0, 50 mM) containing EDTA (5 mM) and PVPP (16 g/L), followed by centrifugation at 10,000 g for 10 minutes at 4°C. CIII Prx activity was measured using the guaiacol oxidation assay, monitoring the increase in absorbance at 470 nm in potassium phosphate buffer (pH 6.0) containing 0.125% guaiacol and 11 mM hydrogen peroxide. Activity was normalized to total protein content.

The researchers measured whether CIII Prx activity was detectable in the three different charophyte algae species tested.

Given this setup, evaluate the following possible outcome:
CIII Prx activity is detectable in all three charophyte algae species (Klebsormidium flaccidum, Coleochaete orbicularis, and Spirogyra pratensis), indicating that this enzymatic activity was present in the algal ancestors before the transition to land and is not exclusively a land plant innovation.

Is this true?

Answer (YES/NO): YES